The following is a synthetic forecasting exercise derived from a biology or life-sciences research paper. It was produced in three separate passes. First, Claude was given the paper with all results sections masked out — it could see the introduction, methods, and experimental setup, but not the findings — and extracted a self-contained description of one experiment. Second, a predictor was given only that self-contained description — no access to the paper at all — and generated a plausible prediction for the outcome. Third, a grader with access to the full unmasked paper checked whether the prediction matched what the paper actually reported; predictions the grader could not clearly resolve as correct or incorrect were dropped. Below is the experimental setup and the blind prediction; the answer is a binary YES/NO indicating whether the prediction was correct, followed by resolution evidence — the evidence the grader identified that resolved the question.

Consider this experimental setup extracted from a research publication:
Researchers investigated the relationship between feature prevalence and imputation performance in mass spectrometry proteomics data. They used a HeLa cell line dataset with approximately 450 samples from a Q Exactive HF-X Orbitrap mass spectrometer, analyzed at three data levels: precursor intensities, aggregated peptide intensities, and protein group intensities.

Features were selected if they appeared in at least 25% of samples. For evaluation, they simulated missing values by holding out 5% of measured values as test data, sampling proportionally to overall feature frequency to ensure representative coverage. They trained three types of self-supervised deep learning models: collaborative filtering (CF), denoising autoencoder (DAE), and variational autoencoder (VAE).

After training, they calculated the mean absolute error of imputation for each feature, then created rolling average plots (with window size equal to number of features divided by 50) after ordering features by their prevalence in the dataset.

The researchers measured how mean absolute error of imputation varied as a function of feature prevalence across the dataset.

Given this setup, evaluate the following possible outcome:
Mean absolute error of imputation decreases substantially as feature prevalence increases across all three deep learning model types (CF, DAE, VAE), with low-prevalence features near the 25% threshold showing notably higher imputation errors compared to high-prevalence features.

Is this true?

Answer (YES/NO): YES